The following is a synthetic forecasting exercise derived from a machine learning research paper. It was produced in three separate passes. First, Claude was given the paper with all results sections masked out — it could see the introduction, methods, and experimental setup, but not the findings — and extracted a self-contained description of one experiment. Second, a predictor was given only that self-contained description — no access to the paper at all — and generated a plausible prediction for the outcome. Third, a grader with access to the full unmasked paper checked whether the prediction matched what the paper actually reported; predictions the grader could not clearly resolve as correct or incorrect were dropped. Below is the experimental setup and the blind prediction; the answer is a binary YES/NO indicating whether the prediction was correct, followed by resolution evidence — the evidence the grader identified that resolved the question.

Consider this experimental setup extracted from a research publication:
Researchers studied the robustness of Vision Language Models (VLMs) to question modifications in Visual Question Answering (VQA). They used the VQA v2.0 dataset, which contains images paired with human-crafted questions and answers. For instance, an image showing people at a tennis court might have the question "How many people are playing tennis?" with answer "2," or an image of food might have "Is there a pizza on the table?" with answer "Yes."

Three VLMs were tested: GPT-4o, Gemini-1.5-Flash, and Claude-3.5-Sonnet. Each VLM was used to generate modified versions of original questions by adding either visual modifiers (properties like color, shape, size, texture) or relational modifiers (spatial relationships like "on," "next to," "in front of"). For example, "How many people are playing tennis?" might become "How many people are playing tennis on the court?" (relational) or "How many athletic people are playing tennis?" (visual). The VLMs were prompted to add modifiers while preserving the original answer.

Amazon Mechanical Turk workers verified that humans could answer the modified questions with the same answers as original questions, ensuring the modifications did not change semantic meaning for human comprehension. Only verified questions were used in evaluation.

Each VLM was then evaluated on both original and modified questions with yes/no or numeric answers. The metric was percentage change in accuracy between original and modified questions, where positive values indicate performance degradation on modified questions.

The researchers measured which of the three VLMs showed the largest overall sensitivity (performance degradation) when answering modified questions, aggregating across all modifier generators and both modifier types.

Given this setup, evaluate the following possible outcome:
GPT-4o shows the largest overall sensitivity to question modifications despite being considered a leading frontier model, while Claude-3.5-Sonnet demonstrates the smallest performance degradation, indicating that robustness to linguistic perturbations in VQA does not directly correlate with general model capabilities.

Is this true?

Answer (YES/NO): NO